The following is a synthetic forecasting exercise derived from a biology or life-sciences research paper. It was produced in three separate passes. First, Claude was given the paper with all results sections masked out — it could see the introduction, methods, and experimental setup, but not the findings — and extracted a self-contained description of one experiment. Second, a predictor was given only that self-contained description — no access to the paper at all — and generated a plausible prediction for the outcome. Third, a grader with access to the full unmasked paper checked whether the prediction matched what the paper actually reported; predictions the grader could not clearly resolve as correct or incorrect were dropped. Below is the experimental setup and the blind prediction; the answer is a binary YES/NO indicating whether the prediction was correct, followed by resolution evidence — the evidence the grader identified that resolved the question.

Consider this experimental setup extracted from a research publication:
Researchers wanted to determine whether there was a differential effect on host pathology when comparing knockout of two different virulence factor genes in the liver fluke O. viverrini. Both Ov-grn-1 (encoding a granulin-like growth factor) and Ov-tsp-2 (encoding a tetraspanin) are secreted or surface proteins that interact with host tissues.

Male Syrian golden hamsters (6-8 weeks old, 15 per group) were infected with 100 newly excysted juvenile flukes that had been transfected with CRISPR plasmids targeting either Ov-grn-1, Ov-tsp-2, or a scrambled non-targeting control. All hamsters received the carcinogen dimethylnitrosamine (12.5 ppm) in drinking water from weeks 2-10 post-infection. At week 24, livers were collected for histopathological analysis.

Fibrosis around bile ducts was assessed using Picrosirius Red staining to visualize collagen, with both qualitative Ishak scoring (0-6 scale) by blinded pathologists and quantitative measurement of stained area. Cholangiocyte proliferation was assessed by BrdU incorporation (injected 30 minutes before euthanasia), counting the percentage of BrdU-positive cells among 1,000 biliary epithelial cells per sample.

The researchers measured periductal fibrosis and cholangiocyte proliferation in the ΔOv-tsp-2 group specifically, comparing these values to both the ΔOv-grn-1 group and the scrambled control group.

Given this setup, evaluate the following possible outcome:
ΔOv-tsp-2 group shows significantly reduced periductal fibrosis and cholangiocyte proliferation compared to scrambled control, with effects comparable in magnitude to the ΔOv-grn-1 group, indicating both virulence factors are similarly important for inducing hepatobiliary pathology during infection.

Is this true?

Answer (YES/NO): NO